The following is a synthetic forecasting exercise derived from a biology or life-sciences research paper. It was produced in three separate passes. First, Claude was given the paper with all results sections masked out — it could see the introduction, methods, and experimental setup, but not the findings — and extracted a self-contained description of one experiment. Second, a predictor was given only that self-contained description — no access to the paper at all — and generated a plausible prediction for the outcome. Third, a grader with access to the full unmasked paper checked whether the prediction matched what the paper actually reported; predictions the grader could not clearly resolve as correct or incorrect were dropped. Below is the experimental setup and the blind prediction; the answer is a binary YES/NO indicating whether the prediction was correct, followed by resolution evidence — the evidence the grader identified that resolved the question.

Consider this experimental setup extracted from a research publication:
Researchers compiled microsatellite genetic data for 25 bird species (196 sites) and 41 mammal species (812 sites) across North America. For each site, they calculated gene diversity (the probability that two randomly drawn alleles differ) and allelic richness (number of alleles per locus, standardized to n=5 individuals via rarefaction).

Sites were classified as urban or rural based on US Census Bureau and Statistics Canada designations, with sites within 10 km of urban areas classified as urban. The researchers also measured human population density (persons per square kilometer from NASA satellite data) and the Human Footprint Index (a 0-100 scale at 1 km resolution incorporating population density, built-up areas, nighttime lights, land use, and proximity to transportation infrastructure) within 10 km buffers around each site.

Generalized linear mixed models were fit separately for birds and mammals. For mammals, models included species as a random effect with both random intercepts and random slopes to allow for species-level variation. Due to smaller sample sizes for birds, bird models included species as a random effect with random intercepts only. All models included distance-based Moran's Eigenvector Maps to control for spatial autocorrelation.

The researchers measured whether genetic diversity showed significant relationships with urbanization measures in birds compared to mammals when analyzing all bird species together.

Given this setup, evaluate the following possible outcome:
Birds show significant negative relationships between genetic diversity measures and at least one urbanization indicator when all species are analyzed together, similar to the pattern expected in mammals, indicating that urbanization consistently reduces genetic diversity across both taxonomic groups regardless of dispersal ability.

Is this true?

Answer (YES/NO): NO